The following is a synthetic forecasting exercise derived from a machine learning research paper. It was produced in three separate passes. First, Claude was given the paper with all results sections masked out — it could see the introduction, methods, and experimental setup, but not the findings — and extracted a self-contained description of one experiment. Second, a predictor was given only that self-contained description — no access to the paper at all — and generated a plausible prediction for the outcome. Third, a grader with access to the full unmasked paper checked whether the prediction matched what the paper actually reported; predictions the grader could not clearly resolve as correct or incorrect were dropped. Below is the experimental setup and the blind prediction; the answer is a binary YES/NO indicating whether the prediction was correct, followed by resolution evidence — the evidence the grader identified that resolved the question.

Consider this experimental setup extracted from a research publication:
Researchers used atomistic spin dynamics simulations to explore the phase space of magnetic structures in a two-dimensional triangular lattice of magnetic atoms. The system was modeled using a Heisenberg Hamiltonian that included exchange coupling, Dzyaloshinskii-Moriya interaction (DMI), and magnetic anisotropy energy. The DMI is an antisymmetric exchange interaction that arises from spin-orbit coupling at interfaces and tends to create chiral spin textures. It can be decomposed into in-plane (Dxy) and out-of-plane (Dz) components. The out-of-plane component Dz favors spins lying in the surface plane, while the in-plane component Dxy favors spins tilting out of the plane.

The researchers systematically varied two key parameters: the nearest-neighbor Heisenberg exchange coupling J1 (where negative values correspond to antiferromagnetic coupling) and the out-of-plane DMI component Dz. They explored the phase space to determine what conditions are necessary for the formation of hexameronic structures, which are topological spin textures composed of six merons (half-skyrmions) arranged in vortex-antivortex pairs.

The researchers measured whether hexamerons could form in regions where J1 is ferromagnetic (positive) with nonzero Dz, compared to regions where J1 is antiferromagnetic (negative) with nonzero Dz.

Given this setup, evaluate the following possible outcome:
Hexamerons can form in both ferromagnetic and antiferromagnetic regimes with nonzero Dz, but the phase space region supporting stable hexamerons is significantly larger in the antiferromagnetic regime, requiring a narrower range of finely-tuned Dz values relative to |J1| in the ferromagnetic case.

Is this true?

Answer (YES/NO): NO